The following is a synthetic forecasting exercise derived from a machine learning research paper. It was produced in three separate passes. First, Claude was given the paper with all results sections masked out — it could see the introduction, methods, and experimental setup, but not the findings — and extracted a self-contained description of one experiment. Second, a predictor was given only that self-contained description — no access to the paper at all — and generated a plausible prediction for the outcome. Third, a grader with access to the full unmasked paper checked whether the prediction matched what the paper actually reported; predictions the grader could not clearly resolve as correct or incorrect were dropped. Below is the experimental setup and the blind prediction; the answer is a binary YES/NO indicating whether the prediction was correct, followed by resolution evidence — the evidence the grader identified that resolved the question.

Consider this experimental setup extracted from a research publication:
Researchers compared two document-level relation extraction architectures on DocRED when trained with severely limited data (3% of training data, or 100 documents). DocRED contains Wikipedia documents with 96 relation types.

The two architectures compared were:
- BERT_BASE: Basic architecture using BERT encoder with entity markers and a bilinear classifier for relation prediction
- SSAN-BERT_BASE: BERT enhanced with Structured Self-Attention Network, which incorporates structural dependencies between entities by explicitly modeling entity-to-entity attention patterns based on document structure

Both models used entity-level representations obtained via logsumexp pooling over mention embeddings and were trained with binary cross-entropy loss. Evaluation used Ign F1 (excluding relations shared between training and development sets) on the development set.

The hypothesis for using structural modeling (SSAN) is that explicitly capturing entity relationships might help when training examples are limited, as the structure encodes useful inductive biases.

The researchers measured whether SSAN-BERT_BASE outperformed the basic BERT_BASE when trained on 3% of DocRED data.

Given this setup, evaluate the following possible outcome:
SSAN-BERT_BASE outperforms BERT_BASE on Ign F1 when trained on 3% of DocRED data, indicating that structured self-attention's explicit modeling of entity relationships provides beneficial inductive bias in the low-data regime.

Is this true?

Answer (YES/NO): NO